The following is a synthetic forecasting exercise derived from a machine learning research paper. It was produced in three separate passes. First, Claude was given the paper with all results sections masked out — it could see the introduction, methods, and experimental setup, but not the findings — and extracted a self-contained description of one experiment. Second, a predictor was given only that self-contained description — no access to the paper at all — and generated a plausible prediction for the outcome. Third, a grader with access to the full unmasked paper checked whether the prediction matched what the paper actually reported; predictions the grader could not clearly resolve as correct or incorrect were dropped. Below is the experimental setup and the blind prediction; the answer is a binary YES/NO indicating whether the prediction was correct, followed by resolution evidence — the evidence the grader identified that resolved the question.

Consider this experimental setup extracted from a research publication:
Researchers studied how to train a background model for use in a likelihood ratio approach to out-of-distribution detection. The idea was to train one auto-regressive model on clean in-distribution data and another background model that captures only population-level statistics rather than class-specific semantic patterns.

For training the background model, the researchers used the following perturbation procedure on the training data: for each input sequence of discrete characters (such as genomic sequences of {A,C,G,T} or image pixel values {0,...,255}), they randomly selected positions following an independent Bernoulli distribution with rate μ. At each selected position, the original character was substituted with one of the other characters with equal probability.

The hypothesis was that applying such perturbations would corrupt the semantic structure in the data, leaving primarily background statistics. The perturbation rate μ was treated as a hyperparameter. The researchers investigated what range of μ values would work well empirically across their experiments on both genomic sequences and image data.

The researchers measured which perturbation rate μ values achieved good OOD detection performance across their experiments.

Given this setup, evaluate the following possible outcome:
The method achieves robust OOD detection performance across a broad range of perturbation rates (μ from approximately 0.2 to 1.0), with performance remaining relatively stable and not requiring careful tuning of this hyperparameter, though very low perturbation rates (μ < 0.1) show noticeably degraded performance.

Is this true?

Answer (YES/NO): NO